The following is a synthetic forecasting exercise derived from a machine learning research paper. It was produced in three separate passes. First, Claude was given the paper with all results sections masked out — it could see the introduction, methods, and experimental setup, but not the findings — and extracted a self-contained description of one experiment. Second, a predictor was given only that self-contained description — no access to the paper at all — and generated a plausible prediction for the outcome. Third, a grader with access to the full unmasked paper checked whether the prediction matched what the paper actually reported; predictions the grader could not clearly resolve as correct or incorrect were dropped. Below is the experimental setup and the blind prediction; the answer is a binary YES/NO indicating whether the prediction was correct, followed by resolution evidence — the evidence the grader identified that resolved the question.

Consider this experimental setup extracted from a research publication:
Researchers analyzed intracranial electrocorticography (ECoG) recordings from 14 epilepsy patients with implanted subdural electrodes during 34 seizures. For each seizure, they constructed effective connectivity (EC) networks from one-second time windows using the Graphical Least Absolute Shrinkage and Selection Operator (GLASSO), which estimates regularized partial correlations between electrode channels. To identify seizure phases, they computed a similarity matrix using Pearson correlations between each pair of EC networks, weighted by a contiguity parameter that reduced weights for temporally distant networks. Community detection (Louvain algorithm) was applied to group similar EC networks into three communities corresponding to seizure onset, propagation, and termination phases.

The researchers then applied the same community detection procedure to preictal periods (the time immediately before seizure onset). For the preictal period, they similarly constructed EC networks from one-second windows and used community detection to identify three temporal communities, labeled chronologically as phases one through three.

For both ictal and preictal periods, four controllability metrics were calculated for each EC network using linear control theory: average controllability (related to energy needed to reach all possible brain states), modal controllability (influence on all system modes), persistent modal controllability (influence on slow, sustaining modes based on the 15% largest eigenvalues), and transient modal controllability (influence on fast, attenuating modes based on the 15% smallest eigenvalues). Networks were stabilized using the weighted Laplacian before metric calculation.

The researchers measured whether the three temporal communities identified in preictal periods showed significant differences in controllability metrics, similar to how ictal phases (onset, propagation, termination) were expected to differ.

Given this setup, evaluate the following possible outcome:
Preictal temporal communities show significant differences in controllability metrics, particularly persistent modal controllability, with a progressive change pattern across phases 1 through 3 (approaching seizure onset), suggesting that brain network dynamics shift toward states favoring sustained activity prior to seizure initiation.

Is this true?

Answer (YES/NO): NO